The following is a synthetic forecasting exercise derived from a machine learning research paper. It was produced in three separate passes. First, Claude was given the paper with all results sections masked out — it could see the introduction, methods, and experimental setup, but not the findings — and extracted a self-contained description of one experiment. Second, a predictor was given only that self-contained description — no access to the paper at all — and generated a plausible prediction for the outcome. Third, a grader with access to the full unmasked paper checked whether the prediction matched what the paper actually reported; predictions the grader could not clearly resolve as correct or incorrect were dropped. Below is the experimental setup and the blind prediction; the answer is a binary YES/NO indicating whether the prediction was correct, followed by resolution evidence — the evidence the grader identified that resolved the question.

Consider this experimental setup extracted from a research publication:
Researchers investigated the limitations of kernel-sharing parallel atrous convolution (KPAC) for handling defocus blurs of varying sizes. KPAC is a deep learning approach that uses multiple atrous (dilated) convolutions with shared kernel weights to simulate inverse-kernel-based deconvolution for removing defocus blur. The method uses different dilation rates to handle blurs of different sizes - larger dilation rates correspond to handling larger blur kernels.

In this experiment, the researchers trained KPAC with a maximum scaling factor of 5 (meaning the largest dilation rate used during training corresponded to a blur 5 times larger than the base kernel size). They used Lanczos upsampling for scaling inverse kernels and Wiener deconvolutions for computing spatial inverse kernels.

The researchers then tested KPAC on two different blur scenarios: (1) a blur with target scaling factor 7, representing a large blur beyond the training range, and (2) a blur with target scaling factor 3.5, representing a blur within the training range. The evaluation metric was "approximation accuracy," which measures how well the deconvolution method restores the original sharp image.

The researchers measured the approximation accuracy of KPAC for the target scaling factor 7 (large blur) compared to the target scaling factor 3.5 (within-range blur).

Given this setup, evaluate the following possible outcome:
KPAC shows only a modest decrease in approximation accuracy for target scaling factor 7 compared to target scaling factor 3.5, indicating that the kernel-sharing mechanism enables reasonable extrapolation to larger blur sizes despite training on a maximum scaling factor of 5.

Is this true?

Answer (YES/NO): NO